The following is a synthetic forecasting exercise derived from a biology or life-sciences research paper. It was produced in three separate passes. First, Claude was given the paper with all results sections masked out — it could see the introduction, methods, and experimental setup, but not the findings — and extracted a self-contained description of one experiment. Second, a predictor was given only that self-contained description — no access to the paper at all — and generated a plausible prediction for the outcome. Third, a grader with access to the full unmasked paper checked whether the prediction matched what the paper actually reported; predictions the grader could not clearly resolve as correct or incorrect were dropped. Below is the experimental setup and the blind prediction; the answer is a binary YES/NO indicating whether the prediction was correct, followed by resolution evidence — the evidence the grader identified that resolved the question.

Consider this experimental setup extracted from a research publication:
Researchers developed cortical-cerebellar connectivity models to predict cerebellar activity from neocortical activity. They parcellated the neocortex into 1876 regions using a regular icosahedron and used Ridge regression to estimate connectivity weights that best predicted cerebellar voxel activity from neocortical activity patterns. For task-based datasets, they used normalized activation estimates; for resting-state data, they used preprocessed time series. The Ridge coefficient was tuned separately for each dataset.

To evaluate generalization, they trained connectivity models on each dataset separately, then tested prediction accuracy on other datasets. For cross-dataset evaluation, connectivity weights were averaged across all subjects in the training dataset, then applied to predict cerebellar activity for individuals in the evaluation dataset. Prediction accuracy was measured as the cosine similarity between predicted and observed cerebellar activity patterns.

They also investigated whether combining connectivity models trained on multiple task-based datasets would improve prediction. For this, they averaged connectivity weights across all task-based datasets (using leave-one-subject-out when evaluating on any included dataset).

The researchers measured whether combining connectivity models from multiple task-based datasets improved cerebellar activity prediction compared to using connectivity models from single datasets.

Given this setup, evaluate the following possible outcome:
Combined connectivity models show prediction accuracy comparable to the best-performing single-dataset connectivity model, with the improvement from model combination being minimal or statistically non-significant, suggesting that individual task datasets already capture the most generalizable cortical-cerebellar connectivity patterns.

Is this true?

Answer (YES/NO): NO